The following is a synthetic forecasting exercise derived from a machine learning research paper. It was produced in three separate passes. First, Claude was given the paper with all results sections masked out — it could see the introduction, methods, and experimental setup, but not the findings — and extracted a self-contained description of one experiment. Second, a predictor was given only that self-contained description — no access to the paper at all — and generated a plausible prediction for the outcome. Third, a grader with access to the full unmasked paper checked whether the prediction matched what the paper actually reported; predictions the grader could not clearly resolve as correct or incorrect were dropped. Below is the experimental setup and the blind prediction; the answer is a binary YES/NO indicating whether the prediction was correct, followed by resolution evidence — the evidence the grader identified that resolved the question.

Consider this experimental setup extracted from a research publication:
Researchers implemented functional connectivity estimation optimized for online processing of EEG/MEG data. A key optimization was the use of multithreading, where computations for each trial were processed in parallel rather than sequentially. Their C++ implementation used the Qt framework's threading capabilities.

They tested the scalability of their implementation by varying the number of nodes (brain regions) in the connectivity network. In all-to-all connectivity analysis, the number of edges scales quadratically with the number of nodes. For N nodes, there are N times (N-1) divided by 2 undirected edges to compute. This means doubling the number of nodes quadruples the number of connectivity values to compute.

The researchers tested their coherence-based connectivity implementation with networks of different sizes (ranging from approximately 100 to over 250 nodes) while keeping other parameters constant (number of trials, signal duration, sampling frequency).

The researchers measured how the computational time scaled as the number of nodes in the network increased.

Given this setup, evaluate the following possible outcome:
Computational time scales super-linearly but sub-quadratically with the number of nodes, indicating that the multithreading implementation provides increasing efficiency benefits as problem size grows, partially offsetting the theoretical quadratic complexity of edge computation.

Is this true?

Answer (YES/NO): NO